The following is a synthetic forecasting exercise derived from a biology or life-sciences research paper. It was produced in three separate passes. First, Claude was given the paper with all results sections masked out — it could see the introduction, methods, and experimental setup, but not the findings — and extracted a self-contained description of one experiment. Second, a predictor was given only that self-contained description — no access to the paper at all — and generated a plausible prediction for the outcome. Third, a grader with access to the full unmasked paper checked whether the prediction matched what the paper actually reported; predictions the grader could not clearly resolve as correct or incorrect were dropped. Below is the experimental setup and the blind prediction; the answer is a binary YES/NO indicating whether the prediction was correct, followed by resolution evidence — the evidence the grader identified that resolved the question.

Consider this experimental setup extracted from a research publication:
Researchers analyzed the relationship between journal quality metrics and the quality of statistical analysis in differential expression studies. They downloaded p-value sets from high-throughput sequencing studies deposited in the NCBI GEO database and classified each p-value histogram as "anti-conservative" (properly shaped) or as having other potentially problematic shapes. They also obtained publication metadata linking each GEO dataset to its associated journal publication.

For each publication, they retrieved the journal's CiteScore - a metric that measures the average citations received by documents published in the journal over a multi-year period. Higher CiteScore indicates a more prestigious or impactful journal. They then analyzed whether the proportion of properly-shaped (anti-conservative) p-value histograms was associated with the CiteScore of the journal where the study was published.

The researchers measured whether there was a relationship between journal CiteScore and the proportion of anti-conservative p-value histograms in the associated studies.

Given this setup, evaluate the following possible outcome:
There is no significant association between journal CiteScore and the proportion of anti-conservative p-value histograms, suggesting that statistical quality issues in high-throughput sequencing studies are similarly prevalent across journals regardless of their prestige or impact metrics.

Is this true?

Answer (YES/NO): NO